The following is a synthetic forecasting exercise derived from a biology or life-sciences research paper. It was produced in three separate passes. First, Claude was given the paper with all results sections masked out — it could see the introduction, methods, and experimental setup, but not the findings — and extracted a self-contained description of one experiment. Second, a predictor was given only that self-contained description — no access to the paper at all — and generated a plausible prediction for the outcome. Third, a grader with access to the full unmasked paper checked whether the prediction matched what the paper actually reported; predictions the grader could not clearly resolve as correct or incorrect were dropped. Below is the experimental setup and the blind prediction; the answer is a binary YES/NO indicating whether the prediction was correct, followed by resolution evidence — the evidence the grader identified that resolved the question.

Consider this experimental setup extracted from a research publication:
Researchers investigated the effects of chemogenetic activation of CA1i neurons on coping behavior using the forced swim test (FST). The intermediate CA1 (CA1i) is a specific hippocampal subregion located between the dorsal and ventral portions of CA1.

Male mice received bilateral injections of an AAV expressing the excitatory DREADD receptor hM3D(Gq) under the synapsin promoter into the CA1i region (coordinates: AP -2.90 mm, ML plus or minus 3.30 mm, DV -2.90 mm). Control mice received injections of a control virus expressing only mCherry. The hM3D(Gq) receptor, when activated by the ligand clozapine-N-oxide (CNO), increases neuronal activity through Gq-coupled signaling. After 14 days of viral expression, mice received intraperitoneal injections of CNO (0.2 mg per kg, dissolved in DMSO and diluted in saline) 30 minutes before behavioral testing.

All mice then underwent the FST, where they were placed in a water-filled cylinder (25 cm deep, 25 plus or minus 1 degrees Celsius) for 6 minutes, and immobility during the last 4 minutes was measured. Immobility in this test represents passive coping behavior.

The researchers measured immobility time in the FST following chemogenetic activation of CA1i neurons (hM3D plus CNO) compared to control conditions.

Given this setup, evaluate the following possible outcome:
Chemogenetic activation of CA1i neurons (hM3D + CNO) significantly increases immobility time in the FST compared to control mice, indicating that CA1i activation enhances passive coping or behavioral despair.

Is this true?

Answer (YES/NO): NO